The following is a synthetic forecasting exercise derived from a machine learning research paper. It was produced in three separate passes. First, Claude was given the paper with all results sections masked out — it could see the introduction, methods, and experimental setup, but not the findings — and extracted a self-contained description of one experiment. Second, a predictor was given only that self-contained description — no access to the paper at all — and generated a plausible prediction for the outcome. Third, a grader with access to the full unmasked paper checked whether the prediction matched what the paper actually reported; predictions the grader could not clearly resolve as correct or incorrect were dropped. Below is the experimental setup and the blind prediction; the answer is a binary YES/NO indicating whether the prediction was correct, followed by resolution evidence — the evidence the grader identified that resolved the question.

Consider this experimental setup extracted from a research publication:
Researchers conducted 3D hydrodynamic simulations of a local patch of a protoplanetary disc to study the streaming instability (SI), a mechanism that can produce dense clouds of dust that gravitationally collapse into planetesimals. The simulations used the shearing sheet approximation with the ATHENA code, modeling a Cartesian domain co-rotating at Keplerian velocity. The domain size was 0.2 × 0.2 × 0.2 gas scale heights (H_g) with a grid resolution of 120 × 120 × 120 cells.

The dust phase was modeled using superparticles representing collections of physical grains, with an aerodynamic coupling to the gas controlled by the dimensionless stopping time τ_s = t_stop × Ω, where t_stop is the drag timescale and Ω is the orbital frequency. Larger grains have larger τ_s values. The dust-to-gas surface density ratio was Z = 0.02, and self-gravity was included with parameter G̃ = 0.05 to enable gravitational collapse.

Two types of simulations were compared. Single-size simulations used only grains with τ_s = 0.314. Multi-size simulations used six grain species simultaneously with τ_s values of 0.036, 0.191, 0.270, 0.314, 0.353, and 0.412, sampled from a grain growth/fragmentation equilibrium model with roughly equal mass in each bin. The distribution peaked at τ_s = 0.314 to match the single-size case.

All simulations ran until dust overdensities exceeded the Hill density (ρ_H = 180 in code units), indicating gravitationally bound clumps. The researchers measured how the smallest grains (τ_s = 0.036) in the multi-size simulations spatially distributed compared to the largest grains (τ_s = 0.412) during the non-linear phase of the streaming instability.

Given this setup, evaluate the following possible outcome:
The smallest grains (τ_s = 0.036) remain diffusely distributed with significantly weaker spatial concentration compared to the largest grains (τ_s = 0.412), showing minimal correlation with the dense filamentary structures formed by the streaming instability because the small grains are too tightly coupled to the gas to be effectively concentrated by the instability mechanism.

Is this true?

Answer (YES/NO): YES